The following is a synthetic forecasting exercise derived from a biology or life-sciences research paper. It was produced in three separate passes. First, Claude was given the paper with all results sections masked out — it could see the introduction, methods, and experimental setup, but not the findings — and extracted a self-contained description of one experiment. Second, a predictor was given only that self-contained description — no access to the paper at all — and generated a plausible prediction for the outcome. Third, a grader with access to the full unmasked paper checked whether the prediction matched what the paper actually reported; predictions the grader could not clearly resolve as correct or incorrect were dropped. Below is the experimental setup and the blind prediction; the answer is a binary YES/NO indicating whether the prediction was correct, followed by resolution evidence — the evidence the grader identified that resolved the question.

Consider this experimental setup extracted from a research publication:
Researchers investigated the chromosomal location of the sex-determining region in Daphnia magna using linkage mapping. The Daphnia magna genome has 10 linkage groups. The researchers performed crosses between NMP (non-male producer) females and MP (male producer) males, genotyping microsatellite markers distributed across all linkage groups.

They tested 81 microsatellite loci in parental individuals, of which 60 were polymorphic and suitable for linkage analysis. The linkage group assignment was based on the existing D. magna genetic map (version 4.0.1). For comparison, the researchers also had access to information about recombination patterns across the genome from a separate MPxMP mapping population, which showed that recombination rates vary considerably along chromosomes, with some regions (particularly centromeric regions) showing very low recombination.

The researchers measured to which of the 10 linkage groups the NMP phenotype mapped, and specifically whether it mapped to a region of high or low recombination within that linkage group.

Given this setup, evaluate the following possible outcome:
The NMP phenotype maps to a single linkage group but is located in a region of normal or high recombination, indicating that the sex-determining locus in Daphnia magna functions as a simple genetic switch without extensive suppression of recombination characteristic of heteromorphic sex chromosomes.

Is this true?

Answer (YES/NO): NO